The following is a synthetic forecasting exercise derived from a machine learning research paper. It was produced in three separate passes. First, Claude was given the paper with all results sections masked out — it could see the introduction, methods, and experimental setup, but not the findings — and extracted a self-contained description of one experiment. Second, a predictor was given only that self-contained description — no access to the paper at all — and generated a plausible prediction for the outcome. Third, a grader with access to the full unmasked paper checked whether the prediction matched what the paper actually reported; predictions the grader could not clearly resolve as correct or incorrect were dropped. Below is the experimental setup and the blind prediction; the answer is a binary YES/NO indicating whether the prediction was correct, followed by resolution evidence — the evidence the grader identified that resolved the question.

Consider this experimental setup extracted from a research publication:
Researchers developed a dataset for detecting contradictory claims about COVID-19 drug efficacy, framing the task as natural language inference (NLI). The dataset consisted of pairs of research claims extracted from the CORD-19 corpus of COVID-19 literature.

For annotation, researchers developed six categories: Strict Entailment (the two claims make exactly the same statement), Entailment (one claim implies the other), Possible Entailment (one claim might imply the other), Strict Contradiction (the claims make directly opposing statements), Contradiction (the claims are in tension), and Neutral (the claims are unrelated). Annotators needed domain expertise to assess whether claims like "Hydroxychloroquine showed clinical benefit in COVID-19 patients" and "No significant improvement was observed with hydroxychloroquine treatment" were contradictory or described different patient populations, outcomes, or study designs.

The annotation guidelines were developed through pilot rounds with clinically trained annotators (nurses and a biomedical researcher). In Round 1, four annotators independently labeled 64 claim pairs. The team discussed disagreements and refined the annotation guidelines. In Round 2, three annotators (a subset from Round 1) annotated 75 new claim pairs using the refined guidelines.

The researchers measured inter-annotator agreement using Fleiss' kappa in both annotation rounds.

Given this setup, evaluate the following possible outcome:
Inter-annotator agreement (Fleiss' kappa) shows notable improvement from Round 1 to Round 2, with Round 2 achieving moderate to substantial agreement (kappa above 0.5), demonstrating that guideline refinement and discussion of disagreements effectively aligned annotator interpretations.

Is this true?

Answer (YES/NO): NO